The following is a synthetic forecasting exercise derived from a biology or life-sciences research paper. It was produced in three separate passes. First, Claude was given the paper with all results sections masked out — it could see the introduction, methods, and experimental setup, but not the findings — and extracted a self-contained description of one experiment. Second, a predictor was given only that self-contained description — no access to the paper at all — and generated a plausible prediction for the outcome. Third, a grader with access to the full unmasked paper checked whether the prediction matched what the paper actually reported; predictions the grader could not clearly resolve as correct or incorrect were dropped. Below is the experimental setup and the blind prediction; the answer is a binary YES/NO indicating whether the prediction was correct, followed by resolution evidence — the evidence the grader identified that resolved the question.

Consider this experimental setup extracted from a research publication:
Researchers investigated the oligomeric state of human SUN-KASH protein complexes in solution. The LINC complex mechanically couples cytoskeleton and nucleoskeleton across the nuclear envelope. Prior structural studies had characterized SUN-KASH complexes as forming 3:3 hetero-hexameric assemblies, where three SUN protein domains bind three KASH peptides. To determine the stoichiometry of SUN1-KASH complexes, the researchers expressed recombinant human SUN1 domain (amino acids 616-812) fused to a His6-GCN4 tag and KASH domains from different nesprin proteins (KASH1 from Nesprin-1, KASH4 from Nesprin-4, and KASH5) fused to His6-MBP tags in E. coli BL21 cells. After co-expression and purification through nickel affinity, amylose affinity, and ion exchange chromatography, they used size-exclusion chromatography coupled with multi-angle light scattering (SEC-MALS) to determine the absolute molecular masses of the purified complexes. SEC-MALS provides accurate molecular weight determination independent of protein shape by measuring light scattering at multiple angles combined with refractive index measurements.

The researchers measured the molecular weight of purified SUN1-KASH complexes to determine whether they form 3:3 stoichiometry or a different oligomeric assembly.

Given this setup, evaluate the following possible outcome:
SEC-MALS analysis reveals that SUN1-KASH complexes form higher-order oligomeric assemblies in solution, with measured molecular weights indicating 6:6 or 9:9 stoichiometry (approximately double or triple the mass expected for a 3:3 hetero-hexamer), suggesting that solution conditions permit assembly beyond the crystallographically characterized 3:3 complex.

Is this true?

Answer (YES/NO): YES